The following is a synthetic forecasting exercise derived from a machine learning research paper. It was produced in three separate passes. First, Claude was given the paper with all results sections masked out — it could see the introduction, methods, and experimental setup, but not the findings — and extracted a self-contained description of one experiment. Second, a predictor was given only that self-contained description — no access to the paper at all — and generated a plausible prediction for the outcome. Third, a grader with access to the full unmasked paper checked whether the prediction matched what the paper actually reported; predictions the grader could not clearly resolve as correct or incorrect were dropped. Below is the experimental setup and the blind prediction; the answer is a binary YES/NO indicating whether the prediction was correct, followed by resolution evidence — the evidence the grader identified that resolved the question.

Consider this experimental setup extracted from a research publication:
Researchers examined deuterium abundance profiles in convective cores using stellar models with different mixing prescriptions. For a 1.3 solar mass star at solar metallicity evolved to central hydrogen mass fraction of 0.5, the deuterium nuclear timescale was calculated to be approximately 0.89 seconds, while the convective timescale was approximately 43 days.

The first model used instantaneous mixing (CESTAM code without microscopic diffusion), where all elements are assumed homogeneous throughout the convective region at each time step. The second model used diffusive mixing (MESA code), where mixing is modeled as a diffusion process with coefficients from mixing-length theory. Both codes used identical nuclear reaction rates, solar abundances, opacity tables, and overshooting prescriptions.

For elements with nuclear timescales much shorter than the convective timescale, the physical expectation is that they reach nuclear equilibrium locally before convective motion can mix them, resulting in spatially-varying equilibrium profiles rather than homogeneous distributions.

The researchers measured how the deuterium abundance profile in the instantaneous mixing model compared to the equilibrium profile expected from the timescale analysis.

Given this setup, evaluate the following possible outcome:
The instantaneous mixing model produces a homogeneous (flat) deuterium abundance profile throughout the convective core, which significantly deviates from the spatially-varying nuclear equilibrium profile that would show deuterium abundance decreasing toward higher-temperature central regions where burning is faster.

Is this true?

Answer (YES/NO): NO